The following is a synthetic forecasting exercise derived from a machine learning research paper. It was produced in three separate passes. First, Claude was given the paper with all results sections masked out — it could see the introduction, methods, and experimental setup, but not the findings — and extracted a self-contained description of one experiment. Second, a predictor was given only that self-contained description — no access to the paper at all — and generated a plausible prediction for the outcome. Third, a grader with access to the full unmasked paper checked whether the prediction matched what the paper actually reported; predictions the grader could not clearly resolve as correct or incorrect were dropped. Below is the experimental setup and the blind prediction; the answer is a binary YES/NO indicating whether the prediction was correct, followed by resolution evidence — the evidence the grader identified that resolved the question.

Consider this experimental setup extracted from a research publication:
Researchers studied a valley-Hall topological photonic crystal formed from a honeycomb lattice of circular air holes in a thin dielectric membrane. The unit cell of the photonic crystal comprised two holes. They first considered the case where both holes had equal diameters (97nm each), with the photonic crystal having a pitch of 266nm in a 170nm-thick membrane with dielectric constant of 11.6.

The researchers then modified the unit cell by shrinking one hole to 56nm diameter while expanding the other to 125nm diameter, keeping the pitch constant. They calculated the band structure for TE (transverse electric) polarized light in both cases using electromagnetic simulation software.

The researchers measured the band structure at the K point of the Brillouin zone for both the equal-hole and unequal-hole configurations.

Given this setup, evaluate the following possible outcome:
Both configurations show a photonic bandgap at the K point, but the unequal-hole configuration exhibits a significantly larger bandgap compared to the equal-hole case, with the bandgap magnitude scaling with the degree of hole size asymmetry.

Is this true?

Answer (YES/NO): NO